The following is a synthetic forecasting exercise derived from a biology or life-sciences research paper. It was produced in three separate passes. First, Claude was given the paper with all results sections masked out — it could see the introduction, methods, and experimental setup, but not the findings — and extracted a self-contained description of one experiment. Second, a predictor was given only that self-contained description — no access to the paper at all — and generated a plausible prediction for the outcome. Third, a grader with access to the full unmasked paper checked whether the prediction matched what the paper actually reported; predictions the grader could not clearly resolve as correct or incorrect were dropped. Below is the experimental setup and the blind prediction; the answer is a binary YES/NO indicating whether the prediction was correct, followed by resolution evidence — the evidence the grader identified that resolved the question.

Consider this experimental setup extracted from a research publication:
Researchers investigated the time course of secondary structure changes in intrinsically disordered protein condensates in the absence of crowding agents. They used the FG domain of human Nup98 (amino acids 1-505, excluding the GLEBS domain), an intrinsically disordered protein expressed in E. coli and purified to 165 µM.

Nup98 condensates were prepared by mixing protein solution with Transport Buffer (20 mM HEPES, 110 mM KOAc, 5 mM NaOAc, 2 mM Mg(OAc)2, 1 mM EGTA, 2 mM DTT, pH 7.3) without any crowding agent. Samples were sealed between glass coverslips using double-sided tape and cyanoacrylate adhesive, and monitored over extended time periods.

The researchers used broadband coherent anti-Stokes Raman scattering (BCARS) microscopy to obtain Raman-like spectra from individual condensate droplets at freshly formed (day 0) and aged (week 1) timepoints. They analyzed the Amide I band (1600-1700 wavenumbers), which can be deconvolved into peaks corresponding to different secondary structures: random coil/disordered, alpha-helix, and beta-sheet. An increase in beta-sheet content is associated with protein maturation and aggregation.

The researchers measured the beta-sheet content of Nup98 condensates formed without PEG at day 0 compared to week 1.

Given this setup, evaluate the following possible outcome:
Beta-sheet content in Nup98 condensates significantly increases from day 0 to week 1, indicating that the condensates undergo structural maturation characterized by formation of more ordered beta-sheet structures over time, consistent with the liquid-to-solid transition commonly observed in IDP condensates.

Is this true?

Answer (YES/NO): YES